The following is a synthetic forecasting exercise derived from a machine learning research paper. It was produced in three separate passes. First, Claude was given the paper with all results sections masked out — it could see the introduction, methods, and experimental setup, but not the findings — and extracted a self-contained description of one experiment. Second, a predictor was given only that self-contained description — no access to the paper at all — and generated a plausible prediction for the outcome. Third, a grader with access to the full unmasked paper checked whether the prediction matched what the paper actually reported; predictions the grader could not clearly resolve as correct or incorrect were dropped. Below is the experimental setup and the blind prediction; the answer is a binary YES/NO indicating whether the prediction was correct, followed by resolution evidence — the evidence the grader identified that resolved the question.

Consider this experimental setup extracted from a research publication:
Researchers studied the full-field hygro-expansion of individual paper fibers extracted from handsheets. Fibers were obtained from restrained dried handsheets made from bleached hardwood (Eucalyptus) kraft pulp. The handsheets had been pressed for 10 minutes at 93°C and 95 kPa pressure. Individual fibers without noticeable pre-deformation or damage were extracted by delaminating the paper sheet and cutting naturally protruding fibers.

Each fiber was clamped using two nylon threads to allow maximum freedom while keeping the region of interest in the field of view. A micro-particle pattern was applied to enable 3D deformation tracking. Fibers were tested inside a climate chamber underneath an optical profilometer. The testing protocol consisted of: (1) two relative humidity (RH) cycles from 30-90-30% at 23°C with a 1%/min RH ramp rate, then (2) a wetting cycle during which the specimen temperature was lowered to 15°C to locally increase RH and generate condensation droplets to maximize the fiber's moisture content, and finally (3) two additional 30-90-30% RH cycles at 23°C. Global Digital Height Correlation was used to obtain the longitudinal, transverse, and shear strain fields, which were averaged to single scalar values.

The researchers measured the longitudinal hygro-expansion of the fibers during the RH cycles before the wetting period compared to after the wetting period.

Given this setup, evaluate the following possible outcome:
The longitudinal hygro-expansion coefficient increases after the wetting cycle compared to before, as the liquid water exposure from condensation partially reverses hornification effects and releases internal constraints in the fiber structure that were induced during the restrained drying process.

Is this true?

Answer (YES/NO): YES